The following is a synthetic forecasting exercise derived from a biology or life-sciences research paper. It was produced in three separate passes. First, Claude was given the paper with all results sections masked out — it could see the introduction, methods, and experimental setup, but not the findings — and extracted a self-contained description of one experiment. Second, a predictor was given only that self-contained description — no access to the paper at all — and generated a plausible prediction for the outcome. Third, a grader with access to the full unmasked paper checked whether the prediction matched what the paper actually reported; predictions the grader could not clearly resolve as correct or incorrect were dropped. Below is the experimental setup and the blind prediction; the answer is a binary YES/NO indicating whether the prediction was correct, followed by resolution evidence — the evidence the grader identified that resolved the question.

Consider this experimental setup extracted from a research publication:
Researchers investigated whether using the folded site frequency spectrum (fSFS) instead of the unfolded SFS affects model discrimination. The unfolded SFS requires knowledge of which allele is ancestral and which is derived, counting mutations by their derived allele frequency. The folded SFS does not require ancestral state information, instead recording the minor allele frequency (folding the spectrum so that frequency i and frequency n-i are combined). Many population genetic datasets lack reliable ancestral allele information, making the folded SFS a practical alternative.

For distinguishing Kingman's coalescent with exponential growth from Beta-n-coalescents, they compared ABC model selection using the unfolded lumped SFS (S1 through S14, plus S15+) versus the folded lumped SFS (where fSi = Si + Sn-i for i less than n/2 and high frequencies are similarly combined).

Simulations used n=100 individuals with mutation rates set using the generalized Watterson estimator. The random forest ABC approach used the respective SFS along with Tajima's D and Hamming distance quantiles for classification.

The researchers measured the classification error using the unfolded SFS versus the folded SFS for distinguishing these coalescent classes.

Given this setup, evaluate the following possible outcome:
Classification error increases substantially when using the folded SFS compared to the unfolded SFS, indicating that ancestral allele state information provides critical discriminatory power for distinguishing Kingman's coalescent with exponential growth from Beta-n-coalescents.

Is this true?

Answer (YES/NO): NO